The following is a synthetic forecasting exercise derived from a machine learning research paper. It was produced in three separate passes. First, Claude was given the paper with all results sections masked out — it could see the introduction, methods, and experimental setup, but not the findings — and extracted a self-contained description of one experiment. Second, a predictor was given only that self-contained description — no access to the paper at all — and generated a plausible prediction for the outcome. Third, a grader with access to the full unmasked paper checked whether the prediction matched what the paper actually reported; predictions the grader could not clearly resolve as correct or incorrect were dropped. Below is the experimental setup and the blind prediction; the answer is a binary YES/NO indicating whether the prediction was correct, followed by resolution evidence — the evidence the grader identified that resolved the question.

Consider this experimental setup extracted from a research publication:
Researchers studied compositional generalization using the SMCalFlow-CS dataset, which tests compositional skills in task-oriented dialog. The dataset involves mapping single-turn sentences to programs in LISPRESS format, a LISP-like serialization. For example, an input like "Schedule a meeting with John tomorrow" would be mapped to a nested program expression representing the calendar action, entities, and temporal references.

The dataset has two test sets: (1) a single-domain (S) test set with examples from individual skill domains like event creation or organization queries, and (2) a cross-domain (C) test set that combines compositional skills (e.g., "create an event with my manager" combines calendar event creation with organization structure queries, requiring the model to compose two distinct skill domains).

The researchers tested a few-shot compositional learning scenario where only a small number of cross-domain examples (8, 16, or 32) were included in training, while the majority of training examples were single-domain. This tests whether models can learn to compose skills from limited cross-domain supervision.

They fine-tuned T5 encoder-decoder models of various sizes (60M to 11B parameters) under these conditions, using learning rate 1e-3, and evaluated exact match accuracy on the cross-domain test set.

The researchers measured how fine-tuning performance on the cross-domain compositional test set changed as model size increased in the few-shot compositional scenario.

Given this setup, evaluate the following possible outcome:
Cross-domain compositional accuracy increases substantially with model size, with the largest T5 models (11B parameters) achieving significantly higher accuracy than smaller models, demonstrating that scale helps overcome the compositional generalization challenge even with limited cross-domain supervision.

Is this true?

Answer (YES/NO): NO